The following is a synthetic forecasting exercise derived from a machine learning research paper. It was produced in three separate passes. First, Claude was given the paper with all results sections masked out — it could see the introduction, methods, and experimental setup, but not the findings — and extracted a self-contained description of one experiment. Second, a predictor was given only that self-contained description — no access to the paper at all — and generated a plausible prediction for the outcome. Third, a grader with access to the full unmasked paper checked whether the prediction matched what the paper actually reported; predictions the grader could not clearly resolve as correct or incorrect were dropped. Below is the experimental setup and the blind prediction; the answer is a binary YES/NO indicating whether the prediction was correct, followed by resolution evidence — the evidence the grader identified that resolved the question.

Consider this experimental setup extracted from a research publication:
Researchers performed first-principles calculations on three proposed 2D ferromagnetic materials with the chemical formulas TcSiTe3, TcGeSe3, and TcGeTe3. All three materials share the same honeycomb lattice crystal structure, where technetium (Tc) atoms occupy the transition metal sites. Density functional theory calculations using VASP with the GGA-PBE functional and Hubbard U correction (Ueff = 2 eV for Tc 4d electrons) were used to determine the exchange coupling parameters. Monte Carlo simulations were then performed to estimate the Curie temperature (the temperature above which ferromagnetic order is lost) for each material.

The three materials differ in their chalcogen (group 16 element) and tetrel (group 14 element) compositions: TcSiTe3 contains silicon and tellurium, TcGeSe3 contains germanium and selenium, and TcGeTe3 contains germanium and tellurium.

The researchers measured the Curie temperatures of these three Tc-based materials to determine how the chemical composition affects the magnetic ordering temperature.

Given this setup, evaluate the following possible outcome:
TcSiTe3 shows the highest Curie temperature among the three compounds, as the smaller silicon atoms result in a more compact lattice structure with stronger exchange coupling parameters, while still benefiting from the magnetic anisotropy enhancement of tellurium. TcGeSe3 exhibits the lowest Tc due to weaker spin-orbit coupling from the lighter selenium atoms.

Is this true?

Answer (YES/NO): NO